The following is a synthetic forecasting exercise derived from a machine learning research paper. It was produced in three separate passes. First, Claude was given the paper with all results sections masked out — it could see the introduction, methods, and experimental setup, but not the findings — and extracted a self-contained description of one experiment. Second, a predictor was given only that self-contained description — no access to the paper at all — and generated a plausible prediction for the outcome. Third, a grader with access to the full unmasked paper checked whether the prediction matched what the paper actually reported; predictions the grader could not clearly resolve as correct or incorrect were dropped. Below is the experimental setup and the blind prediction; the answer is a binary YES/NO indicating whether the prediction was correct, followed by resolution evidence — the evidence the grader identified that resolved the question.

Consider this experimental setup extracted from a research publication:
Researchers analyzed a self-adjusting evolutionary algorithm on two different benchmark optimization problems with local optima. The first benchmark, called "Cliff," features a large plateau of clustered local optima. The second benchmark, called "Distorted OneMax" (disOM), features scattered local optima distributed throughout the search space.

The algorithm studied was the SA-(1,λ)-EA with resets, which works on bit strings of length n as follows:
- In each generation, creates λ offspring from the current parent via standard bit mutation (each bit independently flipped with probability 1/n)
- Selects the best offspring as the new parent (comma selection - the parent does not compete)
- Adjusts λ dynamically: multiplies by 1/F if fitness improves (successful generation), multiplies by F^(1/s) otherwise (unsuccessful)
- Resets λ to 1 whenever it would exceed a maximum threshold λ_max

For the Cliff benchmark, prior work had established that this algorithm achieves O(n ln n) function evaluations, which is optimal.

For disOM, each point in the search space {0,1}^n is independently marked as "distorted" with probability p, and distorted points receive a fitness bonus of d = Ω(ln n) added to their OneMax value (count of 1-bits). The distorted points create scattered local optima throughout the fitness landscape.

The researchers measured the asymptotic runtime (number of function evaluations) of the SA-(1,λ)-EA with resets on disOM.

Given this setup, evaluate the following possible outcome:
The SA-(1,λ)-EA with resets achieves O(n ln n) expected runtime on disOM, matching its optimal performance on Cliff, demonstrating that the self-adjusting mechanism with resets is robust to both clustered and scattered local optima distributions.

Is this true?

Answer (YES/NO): NO